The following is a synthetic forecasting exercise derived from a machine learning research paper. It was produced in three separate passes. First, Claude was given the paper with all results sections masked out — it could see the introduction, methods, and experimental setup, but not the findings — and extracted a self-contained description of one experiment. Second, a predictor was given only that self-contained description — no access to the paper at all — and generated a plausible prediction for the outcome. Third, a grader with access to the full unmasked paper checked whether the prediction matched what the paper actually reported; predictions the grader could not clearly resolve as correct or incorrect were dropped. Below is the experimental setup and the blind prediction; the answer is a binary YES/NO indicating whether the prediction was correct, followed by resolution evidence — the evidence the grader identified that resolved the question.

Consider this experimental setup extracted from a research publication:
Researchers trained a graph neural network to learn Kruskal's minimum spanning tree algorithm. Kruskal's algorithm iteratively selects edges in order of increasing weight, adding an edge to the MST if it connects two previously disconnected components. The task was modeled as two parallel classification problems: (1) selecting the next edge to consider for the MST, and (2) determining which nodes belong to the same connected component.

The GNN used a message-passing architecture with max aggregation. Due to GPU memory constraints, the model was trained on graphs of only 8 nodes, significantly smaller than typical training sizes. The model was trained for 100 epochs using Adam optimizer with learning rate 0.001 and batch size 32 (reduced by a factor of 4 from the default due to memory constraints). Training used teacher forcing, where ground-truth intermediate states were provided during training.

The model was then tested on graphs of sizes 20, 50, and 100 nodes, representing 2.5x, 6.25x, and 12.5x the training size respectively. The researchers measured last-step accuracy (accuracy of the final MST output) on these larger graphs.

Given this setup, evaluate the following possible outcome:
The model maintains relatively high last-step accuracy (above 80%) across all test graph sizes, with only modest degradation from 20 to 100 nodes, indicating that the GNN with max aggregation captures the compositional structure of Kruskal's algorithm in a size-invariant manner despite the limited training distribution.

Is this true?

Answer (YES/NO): YES